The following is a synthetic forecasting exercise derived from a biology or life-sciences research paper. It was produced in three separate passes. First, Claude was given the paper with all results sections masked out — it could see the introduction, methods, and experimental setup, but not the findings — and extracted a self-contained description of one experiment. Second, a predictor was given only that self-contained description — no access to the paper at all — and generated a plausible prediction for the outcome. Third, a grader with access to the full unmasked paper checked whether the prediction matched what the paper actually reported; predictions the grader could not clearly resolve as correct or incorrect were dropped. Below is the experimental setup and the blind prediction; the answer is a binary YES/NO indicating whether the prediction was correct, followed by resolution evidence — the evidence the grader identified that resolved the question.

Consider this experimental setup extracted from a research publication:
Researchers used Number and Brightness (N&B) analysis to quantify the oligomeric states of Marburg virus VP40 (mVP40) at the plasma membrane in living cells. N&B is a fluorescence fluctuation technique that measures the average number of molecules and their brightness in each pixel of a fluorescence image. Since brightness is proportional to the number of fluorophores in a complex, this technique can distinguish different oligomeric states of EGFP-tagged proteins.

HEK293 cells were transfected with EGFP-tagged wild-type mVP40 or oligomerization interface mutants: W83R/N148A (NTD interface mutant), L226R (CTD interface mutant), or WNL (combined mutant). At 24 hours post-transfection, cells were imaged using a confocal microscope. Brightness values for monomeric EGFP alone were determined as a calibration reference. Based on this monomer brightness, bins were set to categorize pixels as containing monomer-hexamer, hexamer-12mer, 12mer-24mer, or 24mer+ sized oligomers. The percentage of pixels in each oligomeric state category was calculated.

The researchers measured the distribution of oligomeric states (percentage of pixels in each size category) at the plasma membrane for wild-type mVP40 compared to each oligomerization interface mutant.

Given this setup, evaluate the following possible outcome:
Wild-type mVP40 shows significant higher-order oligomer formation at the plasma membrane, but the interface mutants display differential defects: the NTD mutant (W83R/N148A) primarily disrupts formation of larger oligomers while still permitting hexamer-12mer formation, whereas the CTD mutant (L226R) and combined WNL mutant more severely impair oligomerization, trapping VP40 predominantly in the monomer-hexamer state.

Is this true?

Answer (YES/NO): NO